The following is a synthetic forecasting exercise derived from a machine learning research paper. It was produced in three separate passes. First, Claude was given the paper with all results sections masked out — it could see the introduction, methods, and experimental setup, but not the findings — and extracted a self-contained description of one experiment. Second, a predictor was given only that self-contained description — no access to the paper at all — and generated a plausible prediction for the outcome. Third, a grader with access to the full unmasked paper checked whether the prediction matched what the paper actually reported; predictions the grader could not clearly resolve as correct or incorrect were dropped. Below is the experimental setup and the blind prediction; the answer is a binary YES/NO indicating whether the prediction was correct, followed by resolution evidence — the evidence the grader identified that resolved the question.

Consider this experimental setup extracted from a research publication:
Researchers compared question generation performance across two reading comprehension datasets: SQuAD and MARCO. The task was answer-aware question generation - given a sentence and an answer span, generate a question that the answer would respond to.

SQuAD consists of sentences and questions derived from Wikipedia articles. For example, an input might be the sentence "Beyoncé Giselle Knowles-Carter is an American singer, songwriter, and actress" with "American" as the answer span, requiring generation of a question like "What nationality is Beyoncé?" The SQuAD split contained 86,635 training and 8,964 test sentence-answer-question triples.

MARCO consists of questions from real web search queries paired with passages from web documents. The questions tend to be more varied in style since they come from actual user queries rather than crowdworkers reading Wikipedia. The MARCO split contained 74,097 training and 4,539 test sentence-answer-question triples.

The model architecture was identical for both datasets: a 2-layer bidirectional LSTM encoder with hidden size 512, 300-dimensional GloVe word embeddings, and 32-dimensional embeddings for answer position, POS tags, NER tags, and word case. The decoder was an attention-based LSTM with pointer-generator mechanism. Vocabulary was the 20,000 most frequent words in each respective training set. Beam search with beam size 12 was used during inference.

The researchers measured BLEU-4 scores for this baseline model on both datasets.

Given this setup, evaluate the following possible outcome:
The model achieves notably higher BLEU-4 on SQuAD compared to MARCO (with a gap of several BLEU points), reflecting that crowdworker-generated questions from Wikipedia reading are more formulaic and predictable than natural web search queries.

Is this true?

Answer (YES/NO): NO